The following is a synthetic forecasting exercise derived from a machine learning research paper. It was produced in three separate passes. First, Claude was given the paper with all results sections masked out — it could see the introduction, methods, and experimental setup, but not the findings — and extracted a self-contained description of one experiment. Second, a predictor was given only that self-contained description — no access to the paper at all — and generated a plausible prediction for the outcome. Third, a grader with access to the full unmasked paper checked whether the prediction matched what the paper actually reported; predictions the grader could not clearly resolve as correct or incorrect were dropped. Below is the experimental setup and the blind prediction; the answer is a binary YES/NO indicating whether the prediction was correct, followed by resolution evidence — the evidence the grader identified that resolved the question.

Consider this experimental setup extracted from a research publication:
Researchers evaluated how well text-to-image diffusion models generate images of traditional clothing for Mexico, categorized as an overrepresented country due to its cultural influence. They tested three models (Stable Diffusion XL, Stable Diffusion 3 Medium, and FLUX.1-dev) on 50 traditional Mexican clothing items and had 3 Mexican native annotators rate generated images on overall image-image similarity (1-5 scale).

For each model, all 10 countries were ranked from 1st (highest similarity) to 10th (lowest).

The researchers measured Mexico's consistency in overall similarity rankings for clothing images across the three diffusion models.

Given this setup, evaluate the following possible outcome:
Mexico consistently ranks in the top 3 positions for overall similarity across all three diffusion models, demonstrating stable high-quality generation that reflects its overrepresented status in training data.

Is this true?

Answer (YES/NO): YES